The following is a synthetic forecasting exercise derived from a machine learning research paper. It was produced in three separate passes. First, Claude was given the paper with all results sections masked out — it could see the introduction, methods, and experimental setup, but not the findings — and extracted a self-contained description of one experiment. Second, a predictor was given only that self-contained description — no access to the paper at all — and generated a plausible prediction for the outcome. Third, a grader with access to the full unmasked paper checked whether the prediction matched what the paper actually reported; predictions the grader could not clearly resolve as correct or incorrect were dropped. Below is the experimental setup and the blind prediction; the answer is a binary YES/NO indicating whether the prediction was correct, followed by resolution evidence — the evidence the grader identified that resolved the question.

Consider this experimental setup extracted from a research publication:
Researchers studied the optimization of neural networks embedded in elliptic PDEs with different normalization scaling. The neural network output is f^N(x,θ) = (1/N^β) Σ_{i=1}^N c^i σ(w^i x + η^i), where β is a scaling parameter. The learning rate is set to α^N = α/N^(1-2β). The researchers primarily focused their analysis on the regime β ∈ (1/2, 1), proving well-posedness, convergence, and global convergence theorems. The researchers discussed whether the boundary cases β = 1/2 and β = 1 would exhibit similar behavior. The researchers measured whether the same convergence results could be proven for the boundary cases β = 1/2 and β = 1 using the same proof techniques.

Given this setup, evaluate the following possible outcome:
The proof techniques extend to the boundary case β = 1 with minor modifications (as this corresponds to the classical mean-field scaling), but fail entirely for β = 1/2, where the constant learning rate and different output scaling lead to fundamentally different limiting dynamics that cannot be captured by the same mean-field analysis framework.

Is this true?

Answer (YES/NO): NO